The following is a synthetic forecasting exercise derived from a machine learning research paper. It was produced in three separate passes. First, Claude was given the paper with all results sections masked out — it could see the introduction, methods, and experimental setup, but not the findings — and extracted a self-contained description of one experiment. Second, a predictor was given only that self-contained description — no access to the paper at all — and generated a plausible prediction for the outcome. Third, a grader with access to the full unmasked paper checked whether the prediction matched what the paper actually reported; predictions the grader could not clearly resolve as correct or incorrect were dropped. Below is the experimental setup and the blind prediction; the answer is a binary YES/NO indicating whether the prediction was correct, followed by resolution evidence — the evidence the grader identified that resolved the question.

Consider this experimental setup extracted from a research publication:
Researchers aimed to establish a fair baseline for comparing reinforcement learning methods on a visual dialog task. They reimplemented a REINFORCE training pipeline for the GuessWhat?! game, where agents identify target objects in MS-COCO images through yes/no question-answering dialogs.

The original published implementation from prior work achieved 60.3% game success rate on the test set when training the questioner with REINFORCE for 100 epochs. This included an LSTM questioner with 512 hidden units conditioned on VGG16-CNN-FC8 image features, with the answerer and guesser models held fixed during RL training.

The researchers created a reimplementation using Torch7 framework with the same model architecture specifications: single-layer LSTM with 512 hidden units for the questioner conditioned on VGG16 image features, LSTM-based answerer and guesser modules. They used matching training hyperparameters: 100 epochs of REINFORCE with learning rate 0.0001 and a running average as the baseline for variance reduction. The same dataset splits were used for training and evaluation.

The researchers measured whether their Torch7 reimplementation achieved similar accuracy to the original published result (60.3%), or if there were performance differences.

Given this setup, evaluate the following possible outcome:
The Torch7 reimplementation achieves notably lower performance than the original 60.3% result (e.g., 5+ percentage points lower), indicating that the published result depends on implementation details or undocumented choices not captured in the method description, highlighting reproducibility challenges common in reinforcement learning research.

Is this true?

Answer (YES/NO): NO